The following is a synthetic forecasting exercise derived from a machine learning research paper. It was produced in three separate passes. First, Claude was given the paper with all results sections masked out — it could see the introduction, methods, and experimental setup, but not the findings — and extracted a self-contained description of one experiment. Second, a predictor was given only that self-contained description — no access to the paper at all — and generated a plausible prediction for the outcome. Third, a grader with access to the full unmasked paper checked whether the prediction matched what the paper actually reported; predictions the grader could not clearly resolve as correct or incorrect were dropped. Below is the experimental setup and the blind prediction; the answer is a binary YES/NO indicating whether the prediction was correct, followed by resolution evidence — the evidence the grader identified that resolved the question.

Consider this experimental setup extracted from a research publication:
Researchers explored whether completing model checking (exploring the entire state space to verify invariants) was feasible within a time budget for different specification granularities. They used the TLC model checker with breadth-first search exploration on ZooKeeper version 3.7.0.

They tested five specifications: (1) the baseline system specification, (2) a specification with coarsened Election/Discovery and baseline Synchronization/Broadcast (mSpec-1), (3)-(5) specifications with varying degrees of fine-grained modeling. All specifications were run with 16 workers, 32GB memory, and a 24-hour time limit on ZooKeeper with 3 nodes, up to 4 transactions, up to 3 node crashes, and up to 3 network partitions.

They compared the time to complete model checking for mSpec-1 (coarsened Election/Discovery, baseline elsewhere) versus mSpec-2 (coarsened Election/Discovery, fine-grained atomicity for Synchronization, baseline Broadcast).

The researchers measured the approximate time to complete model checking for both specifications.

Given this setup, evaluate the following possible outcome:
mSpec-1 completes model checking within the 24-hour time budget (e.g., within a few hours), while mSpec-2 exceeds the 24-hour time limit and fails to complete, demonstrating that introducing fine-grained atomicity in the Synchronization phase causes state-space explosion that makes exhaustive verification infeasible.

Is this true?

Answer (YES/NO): NO